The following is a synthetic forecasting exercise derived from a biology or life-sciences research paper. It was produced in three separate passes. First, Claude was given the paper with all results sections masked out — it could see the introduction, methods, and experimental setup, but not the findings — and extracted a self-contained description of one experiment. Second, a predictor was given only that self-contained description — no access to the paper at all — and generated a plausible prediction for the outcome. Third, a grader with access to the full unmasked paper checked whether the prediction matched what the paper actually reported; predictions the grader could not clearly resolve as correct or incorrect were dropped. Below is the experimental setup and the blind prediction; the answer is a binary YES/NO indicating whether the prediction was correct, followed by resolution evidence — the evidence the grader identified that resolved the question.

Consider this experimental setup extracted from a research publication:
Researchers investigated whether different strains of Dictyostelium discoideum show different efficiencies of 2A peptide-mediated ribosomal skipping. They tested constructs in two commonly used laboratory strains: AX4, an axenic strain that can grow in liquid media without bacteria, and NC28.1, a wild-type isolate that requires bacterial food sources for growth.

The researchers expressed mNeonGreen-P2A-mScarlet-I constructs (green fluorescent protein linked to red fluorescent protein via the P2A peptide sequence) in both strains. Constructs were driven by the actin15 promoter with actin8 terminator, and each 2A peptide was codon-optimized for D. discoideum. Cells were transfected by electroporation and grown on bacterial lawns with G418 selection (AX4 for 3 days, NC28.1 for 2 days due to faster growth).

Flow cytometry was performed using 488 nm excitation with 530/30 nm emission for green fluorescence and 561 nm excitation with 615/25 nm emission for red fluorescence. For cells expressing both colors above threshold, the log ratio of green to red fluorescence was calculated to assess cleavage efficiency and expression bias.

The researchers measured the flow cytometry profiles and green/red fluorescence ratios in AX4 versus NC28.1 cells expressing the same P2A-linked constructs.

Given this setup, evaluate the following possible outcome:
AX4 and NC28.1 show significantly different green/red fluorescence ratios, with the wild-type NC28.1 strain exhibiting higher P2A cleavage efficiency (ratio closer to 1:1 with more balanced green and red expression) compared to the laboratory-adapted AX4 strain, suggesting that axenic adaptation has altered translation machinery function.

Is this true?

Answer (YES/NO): NO